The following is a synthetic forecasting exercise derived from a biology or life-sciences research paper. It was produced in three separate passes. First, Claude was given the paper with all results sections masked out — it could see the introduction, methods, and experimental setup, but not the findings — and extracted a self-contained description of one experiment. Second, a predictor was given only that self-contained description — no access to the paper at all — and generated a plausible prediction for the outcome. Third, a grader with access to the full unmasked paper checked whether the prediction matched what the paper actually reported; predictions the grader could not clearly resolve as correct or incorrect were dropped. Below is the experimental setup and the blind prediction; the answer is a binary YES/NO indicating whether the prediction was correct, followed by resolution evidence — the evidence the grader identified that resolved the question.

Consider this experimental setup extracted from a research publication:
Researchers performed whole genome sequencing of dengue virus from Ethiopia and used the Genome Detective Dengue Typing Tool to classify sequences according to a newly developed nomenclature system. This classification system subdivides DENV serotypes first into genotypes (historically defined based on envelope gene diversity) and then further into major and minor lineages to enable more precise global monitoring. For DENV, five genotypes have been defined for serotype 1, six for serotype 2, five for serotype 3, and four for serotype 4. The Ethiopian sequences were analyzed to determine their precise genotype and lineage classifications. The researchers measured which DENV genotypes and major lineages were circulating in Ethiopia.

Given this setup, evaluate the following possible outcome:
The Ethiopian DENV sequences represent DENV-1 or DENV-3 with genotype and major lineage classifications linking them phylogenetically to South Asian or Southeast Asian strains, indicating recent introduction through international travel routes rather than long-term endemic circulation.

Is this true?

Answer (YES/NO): NO